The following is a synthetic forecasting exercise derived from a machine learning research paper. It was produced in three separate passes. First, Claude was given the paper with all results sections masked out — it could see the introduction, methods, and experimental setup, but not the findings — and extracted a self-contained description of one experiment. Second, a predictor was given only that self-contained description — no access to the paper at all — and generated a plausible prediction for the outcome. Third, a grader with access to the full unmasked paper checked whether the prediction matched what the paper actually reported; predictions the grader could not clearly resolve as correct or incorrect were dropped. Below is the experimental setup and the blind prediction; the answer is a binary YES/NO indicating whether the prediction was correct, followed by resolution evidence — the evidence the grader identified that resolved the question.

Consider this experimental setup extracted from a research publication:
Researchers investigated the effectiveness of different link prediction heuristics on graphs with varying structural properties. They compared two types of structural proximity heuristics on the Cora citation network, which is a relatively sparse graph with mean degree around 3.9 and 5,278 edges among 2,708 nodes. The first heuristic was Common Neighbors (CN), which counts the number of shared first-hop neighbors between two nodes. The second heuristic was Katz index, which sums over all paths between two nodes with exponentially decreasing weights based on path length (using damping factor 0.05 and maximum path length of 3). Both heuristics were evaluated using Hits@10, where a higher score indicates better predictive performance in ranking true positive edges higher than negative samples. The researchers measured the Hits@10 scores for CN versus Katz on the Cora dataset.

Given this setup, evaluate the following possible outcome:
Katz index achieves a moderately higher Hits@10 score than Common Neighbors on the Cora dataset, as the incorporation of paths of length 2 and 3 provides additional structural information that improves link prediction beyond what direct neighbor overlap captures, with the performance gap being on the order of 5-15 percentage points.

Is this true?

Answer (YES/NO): YES